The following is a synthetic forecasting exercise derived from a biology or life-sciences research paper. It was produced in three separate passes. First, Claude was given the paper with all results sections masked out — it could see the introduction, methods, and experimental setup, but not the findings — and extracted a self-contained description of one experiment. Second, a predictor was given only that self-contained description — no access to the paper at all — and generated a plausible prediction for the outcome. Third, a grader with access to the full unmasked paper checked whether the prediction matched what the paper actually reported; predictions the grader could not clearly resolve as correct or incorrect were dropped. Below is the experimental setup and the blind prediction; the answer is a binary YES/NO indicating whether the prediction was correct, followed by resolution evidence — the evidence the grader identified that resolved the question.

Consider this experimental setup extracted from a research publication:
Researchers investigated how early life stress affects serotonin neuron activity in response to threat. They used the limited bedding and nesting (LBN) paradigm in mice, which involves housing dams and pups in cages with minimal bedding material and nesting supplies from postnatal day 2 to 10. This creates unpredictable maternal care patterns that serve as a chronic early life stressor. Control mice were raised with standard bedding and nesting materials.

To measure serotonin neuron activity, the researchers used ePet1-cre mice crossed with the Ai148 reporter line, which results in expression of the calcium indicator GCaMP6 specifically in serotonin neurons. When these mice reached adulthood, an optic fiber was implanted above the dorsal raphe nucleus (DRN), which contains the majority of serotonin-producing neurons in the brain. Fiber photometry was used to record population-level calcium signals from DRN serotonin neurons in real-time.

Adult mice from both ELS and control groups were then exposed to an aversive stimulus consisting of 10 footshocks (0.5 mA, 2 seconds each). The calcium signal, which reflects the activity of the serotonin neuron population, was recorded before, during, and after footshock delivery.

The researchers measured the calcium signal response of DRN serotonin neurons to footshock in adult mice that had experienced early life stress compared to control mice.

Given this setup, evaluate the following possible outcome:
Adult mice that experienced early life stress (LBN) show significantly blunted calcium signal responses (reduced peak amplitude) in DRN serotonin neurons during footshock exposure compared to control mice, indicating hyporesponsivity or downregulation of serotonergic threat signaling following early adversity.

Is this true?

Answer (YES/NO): NO